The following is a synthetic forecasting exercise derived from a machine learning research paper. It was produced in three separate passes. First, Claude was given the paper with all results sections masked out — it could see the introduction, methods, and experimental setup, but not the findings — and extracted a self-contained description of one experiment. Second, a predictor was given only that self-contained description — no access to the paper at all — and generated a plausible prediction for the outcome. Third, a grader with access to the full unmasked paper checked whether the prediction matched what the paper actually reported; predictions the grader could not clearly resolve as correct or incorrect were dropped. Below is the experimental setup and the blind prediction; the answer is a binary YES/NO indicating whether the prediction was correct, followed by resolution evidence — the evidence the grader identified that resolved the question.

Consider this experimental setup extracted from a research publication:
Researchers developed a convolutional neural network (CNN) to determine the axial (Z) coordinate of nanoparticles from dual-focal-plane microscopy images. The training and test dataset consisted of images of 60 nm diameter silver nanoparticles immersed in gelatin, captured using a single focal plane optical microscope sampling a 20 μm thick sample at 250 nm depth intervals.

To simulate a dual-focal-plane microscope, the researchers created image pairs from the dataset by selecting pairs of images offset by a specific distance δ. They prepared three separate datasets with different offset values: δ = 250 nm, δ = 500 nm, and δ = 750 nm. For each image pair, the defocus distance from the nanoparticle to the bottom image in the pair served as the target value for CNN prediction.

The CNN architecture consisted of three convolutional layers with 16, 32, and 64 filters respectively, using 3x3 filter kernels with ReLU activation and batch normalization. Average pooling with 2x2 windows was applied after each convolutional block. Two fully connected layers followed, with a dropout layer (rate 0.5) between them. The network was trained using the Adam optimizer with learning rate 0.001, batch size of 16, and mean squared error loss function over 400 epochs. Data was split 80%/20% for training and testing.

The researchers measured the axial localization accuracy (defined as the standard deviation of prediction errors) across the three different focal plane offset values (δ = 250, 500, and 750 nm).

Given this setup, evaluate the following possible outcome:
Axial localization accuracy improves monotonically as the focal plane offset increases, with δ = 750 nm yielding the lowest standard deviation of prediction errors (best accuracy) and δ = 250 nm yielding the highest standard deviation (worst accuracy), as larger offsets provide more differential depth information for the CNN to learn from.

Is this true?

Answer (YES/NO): NO